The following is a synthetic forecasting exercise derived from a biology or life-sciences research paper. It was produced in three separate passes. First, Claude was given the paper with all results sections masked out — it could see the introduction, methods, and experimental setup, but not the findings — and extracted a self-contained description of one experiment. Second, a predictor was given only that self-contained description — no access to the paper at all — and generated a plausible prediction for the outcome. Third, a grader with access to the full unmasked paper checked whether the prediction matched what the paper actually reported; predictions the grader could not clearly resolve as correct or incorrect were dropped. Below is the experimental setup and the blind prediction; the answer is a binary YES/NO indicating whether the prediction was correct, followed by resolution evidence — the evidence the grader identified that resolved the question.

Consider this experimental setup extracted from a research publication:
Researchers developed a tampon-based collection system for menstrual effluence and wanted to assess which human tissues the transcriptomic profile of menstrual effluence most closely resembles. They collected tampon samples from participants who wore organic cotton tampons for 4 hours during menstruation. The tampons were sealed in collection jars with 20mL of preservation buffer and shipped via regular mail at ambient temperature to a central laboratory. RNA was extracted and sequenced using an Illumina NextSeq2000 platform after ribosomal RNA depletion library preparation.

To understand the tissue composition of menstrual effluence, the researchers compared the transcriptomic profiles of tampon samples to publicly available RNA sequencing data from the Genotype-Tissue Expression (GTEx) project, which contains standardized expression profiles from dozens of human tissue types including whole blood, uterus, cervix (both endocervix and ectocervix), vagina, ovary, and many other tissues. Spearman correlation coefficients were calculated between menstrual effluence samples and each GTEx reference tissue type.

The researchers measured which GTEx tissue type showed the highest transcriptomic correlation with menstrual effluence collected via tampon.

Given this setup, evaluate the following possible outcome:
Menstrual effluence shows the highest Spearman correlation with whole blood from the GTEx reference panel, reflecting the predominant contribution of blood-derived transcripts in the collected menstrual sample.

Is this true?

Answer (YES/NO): YES